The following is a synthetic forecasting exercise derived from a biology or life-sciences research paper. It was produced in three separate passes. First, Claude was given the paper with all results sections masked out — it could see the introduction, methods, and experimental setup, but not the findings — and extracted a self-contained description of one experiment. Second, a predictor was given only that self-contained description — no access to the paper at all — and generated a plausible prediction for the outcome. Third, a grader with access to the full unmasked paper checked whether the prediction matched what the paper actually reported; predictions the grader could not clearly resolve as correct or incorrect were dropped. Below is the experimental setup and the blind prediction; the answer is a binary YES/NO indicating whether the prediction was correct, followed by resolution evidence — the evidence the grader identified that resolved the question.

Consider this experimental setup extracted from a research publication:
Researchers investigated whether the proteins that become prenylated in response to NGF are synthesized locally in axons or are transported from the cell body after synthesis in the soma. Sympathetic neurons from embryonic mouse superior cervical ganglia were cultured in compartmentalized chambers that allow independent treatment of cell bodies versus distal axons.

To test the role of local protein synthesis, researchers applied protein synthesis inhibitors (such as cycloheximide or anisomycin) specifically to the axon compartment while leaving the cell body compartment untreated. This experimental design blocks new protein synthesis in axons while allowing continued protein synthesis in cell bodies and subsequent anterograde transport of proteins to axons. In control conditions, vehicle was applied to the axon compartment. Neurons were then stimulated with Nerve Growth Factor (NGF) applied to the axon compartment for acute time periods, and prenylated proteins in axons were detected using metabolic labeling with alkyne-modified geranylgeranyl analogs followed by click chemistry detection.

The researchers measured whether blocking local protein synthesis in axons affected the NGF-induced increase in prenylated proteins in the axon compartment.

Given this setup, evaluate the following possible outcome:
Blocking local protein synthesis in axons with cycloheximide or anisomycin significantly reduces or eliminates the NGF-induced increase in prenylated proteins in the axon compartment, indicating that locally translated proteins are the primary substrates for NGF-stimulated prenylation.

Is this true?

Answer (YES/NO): YES